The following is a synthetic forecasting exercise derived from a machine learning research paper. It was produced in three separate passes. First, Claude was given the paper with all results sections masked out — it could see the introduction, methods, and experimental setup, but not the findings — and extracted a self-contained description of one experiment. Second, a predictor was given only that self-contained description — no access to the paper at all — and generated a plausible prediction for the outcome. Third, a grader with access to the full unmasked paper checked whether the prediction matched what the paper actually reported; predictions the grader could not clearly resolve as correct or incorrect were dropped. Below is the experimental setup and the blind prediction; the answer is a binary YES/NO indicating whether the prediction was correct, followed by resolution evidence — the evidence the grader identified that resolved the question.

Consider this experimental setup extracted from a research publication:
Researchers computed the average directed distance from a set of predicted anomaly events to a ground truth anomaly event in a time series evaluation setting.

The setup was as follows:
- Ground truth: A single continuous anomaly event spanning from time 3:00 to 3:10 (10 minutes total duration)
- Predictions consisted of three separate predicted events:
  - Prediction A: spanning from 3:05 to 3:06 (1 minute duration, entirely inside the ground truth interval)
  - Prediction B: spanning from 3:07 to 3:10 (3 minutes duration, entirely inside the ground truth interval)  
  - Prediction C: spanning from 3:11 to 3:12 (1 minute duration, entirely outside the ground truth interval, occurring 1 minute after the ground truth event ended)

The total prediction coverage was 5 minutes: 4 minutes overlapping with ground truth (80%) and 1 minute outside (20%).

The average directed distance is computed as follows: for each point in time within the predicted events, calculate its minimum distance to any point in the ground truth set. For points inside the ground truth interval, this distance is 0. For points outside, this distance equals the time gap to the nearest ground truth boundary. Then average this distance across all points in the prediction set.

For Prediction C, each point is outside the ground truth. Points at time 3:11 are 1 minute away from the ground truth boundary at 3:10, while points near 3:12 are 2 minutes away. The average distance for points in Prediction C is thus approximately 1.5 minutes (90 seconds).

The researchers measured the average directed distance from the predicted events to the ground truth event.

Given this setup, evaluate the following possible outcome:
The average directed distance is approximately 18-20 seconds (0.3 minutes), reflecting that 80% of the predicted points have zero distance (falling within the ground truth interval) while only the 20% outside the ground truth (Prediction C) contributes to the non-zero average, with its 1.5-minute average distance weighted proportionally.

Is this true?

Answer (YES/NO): YES